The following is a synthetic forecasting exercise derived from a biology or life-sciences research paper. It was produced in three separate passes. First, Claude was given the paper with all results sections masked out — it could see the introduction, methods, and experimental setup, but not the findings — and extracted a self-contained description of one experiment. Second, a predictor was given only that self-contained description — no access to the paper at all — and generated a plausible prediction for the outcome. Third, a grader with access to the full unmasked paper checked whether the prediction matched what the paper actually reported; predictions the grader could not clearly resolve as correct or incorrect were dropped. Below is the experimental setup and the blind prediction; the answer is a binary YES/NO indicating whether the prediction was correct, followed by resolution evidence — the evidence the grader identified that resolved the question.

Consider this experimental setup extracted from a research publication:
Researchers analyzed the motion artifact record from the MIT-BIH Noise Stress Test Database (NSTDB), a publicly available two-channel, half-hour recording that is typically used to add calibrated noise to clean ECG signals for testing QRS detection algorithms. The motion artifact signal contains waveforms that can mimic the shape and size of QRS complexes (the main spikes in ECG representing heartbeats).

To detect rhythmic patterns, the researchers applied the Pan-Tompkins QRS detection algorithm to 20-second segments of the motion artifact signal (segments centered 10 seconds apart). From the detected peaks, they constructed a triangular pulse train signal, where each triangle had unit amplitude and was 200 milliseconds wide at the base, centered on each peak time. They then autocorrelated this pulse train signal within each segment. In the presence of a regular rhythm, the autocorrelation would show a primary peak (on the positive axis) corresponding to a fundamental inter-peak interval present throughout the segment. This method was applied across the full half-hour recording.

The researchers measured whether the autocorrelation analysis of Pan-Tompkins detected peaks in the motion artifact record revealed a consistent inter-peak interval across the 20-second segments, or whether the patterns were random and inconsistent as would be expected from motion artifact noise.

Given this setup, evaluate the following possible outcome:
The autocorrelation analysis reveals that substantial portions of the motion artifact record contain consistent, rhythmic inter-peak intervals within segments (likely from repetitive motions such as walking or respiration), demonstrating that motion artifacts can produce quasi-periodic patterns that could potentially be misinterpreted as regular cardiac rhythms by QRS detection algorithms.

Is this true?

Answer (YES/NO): NO